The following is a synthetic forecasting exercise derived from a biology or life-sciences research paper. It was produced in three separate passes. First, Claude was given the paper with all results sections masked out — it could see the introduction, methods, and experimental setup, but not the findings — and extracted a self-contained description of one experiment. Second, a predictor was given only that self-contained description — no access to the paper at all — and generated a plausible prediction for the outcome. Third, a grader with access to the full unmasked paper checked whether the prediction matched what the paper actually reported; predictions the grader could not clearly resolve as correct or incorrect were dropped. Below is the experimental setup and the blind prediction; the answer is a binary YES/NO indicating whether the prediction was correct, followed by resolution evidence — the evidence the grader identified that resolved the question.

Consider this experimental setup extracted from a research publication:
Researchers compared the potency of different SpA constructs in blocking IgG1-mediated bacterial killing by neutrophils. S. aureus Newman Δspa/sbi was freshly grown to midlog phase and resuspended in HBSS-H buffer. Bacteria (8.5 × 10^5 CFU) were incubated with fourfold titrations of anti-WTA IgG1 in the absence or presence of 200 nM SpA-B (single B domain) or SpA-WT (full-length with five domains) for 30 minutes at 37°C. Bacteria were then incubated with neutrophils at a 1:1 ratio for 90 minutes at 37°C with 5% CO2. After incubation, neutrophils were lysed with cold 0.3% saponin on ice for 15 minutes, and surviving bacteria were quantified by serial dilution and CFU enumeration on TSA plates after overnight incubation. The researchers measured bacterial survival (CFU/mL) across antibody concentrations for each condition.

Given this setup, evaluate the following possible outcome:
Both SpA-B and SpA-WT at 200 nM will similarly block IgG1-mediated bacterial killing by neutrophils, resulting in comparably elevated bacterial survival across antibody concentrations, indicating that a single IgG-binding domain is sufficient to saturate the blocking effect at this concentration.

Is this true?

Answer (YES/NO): NO